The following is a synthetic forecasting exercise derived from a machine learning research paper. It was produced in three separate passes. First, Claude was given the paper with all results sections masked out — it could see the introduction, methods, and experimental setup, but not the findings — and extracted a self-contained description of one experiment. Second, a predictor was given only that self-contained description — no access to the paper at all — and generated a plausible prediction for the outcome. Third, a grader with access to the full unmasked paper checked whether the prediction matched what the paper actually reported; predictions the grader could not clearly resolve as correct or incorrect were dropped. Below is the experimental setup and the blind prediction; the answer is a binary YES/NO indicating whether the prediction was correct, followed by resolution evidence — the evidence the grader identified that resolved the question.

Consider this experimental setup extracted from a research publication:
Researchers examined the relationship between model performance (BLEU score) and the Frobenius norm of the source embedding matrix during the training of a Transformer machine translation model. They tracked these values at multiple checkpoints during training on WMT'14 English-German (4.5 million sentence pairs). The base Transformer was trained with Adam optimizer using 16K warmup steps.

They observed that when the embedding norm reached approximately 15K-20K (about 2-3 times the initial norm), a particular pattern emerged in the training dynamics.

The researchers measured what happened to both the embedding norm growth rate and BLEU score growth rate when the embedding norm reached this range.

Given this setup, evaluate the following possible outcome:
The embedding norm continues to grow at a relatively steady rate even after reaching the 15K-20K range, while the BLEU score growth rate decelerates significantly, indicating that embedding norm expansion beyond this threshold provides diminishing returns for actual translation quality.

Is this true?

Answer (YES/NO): NO